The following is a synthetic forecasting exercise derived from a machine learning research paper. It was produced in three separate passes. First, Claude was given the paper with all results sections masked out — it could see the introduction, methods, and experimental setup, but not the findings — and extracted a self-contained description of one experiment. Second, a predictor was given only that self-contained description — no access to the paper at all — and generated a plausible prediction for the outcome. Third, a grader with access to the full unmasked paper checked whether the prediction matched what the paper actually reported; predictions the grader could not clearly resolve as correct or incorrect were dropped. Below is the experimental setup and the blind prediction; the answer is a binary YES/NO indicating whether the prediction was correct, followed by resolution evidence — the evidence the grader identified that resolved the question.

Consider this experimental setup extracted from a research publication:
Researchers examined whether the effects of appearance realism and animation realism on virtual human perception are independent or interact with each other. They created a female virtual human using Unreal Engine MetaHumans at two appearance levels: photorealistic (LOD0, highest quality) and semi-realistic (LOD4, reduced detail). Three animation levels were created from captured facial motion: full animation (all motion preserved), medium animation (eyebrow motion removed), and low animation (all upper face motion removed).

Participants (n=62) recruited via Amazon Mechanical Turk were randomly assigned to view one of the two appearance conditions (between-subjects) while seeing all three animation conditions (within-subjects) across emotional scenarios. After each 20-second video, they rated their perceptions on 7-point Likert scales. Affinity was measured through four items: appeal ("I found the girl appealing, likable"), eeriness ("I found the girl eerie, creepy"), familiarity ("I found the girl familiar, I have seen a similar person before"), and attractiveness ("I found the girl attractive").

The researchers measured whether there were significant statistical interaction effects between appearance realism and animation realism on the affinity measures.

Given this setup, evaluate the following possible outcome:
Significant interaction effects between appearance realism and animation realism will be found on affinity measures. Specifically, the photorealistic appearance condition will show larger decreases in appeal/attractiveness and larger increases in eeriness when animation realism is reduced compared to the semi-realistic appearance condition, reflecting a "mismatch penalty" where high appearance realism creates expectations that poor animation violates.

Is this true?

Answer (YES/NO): NO